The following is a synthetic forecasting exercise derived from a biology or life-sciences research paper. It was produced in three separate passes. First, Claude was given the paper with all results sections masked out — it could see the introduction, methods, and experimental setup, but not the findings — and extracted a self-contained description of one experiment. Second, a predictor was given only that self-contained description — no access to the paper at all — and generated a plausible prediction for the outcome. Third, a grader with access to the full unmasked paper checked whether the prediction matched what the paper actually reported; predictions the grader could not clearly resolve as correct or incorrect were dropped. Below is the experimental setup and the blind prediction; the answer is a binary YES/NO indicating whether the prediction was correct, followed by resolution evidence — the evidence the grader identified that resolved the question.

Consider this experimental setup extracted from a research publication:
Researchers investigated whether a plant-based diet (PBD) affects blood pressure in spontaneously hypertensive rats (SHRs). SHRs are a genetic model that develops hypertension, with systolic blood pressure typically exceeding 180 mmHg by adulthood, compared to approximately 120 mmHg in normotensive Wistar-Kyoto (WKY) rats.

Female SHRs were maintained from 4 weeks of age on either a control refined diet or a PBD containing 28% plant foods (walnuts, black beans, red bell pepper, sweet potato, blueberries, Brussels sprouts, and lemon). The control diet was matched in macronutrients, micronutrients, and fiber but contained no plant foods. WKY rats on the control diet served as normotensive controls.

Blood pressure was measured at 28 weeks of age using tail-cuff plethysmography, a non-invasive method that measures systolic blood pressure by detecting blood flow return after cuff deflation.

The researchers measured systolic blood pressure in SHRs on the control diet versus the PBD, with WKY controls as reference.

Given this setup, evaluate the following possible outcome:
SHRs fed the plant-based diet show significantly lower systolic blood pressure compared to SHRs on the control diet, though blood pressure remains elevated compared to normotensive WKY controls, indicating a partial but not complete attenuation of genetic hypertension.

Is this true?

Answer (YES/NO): NO